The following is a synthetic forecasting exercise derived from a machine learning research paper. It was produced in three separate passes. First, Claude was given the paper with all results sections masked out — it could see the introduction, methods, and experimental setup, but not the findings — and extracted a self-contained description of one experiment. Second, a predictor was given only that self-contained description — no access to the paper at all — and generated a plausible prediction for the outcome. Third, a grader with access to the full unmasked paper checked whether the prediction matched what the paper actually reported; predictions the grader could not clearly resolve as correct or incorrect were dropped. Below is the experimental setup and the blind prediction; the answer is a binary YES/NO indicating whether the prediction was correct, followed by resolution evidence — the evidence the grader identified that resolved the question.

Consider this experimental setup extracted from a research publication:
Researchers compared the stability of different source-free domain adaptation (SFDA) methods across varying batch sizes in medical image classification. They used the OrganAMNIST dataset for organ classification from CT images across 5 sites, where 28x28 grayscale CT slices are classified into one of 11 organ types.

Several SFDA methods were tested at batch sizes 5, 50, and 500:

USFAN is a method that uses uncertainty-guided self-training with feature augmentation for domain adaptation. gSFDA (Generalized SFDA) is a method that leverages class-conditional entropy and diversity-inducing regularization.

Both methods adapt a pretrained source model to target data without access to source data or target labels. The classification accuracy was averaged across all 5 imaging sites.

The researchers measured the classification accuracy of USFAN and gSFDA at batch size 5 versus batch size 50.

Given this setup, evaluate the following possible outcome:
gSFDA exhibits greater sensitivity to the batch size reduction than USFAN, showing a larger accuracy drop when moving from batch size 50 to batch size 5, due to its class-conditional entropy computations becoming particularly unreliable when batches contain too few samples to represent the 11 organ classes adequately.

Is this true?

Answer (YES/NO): NO